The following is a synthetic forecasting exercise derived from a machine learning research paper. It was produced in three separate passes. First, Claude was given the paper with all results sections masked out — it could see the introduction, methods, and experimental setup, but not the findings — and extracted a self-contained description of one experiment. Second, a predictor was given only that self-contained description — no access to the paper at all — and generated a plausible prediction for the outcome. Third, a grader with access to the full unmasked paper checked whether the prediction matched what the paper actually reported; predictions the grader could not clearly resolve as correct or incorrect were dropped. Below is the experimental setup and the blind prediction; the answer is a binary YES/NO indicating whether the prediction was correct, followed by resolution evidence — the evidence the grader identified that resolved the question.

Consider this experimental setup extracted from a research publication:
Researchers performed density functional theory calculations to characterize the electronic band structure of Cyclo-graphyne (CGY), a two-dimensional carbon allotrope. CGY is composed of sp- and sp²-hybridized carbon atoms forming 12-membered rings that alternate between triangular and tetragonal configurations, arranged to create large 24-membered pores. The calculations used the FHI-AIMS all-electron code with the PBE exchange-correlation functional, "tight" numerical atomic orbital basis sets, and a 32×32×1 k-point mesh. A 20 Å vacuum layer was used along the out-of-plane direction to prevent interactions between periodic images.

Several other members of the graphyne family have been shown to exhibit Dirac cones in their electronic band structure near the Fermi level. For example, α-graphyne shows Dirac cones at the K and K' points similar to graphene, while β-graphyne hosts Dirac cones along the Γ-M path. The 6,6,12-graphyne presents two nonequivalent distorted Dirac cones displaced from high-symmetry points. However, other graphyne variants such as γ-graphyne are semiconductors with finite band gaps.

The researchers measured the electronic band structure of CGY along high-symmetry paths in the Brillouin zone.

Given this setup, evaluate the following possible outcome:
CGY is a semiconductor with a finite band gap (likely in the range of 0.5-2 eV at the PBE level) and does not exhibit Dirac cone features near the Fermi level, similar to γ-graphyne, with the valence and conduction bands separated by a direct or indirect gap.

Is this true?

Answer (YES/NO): NO